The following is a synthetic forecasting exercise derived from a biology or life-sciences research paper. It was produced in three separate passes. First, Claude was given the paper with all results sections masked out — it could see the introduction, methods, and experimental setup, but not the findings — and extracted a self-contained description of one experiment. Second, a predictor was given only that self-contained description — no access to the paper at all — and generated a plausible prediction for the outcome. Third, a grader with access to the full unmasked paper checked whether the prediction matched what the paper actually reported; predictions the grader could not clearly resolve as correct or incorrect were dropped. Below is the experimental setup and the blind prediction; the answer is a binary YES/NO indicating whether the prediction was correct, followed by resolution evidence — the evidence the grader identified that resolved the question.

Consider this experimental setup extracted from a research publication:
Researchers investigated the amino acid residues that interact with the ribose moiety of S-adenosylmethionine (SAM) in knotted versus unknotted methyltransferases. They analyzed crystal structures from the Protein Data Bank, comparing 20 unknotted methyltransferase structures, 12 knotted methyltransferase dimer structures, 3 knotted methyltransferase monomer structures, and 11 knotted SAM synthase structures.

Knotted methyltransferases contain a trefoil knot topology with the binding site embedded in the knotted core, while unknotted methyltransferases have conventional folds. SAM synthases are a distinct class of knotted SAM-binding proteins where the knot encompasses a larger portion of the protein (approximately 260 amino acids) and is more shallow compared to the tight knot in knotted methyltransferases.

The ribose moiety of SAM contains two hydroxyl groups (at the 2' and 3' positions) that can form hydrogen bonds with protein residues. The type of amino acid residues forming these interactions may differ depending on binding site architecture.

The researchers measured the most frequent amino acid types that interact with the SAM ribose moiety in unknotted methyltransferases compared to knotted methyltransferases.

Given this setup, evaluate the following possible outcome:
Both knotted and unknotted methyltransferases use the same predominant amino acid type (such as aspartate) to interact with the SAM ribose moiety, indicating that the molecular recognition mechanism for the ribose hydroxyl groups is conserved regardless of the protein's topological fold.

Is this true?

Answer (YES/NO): NO